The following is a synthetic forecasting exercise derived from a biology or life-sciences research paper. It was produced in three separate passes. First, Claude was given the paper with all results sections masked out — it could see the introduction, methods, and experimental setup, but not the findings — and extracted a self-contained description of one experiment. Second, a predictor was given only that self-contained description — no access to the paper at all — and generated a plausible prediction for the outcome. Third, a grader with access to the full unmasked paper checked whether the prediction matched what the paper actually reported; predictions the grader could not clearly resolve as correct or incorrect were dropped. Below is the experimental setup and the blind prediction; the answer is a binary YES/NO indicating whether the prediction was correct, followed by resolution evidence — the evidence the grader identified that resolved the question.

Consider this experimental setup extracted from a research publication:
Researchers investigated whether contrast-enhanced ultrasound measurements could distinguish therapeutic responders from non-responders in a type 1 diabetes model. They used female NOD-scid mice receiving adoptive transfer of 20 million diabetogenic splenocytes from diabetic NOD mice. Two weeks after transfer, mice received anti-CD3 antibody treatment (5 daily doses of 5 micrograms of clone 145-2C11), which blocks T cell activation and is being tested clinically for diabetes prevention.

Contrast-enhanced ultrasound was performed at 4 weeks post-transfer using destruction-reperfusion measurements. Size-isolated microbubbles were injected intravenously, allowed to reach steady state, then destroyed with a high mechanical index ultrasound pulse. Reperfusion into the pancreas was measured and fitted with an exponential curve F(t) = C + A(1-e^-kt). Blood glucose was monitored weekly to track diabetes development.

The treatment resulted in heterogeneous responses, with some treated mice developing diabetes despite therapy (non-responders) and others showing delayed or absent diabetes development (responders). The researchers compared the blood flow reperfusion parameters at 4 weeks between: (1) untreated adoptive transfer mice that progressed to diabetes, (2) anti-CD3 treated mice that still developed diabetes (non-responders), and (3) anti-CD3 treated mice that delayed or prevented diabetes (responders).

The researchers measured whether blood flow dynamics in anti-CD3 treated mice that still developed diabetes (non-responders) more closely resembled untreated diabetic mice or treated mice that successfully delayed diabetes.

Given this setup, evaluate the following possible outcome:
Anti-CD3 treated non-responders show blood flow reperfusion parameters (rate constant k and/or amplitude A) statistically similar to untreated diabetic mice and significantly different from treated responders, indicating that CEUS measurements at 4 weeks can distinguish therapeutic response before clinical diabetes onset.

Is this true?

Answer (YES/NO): YES